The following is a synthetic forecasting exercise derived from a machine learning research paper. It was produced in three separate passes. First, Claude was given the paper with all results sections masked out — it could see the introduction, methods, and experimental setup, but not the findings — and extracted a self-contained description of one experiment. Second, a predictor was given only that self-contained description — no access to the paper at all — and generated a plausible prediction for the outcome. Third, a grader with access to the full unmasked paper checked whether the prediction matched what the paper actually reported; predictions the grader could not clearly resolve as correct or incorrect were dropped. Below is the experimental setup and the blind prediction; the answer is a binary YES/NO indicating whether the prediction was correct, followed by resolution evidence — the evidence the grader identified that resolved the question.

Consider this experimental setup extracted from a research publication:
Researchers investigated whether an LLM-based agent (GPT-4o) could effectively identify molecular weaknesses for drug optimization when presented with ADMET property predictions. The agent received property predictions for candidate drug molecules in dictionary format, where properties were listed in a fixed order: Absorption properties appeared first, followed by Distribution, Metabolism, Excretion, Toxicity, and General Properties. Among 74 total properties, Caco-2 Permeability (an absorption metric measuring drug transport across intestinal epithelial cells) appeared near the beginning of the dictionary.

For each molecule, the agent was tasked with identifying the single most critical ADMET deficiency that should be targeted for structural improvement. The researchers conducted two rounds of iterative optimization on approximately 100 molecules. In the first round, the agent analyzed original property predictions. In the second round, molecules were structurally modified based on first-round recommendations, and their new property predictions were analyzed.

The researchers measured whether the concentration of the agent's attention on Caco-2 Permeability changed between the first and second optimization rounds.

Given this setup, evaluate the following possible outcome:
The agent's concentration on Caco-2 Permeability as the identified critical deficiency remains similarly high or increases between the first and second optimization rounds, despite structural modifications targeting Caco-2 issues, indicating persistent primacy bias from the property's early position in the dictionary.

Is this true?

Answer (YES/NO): YES